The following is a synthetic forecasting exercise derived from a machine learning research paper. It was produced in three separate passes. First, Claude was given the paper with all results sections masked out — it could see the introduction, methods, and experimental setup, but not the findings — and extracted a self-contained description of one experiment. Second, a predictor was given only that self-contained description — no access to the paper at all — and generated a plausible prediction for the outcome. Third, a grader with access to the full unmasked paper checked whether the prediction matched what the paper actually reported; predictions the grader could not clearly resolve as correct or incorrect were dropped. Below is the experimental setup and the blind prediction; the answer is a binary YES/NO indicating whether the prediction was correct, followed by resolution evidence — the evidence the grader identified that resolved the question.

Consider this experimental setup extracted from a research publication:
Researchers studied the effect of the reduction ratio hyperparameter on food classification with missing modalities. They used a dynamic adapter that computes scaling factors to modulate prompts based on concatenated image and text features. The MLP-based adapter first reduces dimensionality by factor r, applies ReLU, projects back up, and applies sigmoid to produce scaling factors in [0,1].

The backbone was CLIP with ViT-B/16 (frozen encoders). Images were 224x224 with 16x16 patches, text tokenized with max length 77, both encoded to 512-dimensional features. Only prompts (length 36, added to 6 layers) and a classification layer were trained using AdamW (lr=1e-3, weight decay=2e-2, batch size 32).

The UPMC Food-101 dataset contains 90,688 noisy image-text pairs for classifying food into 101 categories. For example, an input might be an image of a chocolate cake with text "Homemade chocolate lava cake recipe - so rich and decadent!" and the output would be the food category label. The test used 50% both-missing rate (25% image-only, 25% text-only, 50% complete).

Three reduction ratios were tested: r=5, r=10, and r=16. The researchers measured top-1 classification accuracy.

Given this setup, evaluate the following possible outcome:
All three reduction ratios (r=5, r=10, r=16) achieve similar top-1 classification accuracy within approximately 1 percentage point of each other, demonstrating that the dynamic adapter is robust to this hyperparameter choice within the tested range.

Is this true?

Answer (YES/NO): NO